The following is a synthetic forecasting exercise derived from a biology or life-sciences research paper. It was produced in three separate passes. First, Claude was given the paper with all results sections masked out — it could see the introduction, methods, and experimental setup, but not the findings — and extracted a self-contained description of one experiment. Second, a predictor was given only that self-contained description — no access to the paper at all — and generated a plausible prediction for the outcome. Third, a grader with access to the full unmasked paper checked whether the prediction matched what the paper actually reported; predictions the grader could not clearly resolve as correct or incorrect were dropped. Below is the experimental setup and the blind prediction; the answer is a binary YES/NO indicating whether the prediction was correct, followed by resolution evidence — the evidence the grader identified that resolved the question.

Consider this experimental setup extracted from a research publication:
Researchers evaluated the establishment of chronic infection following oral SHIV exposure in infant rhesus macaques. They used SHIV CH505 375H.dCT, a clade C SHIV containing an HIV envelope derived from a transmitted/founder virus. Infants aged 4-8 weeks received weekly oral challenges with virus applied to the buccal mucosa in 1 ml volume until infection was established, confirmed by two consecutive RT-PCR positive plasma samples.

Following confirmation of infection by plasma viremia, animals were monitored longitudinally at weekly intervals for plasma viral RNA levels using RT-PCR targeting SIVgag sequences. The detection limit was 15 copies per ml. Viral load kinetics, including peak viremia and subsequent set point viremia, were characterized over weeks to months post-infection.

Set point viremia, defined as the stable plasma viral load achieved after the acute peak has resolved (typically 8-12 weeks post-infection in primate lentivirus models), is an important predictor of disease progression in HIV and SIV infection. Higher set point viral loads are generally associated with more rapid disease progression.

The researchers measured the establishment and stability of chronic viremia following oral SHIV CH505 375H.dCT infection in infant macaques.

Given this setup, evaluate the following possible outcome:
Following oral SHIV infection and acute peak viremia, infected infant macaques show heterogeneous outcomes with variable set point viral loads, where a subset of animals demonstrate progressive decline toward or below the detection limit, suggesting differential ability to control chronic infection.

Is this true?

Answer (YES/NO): NO